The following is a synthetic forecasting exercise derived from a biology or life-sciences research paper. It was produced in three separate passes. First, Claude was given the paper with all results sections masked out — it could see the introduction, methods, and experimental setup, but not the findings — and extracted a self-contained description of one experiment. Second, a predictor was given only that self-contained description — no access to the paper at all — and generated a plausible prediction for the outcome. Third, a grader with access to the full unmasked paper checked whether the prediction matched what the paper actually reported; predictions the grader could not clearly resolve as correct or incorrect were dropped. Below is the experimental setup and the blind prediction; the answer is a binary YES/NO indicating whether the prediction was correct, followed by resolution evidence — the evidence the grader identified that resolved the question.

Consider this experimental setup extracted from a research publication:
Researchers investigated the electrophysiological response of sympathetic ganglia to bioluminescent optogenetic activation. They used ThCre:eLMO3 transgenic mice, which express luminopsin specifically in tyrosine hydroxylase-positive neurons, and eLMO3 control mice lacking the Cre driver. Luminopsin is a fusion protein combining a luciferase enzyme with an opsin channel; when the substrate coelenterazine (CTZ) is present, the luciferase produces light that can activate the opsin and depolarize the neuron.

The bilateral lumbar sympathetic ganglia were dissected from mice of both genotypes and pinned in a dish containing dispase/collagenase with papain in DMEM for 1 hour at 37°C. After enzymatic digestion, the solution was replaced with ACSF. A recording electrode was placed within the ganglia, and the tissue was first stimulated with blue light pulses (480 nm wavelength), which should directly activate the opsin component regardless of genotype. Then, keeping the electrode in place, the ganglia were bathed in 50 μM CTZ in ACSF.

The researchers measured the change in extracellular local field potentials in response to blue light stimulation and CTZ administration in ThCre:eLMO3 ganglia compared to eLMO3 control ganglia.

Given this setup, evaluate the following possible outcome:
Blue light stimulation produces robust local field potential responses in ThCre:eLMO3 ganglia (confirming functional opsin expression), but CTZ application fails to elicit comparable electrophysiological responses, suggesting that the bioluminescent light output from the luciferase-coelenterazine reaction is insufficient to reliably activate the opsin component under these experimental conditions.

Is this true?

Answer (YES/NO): NO